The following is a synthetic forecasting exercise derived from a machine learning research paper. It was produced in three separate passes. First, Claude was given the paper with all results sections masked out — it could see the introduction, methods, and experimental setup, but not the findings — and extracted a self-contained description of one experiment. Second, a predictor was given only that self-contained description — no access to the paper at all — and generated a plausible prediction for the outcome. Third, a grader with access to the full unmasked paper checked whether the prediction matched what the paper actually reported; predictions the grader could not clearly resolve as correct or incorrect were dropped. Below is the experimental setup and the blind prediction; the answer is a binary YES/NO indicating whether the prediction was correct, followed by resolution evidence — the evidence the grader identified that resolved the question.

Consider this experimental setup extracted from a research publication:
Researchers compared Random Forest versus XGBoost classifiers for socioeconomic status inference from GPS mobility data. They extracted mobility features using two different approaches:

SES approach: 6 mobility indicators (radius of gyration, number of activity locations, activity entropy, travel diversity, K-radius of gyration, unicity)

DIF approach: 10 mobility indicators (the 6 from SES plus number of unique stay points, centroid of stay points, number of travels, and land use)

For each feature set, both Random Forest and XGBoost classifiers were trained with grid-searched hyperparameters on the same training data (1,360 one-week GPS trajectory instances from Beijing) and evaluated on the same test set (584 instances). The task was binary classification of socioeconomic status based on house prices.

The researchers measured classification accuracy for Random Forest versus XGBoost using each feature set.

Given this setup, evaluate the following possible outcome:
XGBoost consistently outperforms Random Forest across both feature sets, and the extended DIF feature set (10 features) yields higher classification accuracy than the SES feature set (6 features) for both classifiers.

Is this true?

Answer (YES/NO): NO